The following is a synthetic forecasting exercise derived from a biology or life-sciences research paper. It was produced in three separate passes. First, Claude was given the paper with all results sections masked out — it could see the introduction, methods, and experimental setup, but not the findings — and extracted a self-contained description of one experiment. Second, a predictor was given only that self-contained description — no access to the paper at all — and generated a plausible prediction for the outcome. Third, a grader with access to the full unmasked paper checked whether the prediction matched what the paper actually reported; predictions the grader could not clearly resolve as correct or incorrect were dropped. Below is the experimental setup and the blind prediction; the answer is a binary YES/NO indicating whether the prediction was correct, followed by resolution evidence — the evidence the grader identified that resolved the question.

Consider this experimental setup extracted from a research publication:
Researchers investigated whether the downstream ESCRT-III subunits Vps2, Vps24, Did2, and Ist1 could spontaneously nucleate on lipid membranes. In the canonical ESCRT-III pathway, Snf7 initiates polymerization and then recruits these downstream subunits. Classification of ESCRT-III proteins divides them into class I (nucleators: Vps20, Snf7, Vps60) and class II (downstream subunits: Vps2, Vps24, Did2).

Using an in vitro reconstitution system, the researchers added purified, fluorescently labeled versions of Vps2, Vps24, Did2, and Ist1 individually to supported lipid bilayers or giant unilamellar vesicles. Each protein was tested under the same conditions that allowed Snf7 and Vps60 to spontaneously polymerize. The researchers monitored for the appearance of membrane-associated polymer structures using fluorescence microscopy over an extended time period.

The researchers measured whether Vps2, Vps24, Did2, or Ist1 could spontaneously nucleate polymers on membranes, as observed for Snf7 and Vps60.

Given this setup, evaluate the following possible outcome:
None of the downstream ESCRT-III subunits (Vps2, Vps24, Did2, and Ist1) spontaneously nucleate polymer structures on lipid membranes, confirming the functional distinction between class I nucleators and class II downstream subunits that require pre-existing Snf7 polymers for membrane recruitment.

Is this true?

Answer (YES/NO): NO